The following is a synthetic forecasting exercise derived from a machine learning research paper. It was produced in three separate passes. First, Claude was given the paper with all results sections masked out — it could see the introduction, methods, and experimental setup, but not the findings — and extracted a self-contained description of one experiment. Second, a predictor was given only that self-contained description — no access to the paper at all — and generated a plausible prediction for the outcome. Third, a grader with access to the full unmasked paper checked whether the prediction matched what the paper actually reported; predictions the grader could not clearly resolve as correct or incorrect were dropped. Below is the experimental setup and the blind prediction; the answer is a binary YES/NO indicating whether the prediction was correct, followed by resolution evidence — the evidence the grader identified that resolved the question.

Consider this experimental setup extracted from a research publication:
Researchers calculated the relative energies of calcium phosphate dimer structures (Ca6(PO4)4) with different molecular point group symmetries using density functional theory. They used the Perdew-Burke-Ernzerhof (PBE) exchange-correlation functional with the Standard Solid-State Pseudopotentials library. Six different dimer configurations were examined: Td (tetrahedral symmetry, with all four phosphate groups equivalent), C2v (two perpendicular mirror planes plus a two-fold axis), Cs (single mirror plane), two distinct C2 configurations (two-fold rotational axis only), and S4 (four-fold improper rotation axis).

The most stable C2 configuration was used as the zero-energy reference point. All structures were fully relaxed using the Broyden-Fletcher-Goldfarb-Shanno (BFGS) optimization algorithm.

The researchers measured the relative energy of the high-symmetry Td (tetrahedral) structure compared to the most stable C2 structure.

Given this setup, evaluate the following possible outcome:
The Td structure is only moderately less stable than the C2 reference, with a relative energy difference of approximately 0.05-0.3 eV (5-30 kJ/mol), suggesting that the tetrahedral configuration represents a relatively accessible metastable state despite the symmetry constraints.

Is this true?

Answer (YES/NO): NO